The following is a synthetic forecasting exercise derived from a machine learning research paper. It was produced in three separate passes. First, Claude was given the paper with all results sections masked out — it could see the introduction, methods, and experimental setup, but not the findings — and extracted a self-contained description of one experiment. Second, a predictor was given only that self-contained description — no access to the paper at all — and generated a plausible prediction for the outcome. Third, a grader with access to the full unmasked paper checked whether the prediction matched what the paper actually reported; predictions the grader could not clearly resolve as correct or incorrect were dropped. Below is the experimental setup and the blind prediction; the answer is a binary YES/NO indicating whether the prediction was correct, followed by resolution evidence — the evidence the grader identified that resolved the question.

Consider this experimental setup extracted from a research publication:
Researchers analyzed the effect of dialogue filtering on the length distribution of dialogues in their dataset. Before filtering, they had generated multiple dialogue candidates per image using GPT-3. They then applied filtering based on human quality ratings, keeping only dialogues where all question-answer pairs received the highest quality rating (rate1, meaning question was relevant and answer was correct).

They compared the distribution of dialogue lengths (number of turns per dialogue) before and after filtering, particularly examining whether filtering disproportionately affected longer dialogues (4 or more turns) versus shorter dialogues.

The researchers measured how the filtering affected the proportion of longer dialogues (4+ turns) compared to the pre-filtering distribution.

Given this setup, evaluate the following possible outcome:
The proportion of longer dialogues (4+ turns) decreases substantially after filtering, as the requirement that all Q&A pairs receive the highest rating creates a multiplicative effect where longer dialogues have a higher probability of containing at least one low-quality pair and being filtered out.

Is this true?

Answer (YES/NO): NO